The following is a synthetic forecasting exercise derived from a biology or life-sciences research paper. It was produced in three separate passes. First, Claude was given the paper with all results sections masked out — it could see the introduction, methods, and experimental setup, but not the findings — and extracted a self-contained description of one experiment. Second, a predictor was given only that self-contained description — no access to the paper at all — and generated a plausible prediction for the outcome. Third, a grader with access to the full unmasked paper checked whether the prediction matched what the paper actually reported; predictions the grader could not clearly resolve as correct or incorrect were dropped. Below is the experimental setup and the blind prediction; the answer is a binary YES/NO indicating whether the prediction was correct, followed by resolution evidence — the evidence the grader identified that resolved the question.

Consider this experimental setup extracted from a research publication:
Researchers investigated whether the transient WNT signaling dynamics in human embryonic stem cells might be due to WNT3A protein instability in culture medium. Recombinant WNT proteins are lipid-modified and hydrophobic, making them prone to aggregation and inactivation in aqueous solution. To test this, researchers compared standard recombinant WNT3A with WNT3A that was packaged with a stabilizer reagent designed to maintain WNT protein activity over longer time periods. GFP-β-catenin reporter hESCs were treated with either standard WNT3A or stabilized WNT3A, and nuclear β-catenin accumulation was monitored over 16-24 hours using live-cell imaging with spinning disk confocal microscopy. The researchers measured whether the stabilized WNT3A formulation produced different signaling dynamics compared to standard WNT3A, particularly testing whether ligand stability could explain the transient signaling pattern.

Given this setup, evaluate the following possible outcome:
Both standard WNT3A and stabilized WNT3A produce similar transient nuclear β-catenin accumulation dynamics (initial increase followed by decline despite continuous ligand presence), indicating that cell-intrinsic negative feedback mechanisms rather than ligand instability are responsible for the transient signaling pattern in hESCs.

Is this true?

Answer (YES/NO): YES